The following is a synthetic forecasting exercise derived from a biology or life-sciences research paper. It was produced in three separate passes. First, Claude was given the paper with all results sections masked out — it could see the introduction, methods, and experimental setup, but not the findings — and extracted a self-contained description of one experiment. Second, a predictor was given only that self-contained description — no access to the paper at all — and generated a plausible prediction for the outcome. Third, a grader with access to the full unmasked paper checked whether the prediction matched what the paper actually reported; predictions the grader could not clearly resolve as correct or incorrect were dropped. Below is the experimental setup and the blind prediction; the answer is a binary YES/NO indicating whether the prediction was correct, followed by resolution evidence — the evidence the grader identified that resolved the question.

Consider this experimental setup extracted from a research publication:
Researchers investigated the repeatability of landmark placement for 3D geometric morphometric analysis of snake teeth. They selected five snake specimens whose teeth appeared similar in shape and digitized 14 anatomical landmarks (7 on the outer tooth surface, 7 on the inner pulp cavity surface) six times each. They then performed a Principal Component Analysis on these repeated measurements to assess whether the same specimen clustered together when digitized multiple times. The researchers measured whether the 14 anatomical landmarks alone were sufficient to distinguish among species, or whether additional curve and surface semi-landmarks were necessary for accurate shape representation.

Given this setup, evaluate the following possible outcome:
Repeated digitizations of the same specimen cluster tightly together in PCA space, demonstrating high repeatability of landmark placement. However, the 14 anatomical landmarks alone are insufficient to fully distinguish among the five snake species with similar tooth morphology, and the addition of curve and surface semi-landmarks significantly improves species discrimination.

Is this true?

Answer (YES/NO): YES